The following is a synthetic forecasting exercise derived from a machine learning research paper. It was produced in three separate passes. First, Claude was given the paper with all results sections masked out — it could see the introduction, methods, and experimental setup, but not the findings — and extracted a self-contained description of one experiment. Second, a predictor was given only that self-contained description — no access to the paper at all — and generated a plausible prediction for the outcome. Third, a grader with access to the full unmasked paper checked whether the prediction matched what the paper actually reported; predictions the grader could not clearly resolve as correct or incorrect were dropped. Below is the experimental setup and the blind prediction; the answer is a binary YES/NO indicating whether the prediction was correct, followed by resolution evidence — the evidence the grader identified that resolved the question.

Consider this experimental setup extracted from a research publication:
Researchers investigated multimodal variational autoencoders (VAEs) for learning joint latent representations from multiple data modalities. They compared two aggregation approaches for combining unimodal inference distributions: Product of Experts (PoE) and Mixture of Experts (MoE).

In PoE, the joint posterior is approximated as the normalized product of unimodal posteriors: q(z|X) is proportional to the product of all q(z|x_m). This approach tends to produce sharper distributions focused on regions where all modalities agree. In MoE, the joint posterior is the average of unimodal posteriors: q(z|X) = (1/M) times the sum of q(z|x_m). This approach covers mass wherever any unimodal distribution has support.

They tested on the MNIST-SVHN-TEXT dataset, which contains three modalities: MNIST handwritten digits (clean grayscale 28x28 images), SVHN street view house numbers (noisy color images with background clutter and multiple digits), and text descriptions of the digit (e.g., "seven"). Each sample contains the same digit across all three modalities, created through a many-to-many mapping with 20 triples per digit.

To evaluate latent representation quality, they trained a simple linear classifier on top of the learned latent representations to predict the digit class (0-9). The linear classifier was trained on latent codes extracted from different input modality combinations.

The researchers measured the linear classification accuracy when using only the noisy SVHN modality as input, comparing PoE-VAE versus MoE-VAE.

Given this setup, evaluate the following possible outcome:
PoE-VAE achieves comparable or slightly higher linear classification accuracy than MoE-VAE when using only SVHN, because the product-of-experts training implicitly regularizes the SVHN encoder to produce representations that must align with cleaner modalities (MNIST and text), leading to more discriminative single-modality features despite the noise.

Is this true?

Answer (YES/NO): NO